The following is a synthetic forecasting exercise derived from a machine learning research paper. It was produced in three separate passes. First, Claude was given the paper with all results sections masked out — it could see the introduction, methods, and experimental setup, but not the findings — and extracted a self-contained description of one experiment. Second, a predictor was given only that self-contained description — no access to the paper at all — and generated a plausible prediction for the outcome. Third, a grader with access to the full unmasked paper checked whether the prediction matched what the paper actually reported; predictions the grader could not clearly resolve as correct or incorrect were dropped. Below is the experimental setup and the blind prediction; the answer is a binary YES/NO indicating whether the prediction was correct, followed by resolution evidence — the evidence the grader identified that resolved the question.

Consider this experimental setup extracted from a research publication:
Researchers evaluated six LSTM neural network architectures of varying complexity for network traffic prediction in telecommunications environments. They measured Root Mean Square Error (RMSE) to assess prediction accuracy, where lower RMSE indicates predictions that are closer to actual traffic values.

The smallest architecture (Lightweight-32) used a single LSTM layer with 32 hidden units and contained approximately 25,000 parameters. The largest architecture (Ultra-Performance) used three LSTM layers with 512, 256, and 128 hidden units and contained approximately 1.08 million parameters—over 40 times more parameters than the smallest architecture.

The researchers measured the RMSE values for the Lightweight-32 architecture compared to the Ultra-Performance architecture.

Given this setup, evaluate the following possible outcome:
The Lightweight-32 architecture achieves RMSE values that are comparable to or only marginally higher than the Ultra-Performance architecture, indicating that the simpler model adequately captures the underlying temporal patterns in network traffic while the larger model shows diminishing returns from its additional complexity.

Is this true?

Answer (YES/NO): NO